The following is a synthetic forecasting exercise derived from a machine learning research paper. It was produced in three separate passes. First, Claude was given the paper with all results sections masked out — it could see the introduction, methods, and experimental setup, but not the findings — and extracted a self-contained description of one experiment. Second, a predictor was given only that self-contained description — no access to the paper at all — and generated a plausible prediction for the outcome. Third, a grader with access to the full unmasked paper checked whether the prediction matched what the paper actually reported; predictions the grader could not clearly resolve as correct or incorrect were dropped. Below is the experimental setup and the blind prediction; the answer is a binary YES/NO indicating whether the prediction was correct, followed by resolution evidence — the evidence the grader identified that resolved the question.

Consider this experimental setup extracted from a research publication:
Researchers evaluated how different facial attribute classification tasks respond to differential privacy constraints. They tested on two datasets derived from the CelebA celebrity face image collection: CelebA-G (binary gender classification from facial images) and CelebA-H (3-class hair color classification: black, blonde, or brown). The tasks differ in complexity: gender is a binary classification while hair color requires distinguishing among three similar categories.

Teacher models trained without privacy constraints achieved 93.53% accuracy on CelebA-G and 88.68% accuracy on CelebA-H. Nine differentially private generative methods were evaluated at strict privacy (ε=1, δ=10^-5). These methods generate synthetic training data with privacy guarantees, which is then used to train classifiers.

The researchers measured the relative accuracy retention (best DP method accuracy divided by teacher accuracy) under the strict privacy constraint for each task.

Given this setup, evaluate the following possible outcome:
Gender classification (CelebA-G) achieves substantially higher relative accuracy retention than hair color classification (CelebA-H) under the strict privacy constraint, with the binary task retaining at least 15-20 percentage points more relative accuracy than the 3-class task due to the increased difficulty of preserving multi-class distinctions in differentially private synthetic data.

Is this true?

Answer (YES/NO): NO